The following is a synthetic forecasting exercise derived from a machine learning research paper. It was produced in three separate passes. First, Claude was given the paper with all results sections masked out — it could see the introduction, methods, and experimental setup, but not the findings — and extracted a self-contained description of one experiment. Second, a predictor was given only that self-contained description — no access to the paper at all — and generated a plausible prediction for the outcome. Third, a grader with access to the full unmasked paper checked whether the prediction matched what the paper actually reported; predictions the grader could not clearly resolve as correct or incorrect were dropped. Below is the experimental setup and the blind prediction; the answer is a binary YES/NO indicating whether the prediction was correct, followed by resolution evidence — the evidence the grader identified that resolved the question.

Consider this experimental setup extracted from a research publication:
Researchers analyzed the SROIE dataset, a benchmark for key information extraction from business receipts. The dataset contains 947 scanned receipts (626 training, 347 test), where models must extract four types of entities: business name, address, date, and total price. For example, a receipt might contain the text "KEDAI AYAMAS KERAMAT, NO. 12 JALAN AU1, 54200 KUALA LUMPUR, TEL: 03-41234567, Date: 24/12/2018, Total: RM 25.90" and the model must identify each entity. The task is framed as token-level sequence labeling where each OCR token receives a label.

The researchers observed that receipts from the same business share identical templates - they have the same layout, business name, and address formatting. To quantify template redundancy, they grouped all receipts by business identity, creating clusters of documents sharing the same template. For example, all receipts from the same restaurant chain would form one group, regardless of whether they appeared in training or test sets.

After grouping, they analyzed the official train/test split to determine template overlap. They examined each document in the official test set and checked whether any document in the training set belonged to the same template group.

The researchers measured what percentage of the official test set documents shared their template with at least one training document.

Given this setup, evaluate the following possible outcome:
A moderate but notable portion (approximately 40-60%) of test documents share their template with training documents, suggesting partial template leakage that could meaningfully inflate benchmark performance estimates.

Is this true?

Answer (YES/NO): NO